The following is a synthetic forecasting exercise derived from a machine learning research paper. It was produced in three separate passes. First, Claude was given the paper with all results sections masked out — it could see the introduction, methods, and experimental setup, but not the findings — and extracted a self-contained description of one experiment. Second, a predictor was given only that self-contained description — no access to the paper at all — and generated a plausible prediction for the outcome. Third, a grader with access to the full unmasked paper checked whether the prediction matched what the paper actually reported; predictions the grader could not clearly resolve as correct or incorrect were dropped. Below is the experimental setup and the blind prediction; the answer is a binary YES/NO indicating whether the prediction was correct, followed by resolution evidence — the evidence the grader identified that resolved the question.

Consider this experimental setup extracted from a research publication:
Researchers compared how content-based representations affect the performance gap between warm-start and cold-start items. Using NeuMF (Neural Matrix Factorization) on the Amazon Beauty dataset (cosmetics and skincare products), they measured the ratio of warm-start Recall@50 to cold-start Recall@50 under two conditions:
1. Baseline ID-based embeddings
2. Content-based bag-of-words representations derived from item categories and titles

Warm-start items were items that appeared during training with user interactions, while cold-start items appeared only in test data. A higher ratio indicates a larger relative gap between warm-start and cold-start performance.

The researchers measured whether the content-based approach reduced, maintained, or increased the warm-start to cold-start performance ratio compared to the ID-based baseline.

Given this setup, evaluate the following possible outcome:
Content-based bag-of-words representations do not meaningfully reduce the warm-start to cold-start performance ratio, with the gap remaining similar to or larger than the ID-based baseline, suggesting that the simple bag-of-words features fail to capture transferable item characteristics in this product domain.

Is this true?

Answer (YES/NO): NO